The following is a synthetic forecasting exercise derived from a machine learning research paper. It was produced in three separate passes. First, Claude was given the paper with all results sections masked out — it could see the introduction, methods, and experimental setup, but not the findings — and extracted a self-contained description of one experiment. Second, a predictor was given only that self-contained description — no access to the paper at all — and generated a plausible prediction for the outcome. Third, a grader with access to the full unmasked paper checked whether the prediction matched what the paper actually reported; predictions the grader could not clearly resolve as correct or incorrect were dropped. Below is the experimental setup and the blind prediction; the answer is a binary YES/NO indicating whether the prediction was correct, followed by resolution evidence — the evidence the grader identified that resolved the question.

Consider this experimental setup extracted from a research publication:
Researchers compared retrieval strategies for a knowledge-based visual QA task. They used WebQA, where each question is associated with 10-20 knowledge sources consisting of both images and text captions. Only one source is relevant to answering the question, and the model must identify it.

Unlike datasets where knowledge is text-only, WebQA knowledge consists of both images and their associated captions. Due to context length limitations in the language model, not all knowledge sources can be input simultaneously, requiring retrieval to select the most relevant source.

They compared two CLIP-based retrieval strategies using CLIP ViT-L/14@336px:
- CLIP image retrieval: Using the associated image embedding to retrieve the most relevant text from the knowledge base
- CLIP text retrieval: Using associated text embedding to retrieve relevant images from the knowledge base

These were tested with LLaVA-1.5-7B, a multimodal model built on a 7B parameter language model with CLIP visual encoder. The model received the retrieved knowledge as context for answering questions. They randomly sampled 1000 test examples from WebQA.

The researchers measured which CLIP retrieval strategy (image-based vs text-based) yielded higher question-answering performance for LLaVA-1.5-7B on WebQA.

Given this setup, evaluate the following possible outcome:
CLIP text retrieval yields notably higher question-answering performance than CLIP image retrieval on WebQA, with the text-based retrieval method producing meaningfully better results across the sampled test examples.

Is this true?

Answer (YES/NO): NO